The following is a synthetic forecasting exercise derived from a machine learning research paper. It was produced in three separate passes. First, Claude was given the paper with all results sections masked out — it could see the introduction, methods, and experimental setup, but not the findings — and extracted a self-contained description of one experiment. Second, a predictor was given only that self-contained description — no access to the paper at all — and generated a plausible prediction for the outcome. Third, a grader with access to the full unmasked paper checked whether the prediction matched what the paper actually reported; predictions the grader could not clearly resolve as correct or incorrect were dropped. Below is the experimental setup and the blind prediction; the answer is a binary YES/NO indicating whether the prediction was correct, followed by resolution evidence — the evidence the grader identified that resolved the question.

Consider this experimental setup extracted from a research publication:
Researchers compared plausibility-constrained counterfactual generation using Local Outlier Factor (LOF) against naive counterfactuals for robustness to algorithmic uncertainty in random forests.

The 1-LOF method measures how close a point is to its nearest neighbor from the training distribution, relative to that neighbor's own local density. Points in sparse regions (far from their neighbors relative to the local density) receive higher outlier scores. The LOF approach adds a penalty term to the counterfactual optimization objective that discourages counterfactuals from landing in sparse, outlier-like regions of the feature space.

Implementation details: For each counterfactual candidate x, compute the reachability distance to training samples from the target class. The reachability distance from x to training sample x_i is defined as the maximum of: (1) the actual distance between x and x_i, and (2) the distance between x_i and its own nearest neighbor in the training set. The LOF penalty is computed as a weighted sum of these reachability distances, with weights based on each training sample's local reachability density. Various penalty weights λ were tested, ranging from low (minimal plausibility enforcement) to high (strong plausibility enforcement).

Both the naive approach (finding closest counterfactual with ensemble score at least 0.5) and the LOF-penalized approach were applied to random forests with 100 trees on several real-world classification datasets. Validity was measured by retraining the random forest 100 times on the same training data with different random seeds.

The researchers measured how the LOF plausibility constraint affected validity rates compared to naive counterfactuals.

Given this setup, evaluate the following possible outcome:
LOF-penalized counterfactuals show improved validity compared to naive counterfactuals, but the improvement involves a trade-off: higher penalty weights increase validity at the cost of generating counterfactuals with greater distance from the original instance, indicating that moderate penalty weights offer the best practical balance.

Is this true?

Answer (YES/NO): NO